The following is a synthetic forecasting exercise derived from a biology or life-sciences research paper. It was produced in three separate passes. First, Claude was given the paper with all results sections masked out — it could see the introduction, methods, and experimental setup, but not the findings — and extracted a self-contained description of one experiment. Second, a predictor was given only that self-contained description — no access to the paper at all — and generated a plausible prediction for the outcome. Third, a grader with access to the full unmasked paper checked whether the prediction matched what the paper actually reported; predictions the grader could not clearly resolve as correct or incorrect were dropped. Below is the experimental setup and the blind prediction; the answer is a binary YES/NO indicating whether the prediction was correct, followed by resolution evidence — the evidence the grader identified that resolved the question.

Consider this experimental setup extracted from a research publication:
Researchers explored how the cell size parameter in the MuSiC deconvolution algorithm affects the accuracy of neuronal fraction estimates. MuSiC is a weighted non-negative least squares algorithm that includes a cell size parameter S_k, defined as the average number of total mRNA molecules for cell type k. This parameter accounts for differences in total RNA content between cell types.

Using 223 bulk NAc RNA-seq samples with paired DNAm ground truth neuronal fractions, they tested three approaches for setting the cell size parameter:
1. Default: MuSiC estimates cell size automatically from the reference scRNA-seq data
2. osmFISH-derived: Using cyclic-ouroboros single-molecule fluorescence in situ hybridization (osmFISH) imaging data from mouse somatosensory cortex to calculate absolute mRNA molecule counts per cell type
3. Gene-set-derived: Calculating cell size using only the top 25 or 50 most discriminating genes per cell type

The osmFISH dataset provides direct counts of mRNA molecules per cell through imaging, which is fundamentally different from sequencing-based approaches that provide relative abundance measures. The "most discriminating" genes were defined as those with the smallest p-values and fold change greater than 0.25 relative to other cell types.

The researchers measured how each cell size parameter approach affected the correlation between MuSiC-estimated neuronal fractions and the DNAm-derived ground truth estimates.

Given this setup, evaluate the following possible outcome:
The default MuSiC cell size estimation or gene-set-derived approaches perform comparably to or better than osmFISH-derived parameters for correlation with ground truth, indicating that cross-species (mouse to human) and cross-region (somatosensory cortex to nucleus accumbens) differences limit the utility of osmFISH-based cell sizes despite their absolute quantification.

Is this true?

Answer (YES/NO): YES